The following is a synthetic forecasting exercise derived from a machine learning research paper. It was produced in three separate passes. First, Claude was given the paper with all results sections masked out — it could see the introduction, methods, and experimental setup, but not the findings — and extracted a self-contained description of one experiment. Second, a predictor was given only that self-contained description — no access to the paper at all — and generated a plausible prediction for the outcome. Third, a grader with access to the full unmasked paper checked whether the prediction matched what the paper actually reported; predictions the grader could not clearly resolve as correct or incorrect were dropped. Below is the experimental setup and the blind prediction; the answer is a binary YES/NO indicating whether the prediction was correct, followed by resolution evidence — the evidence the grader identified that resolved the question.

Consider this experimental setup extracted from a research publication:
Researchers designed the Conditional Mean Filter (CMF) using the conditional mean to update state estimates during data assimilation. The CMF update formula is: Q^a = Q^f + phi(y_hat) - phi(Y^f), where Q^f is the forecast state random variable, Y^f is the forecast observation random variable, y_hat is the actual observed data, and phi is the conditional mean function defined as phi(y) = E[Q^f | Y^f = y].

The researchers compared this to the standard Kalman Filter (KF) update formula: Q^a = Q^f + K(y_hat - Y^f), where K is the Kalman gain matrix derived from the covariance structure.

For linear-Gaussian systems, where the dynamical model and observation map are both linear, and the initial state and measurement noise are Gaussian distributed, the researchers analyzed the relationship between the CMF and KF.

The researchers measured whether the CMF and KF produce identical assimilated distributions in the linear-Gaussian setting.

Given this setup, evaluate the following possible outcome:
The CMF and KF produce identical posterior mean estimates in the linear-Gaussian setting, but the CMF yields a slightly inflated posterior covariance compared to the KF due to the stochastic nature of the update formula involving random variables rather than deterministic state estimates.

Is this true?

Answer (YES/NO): NO